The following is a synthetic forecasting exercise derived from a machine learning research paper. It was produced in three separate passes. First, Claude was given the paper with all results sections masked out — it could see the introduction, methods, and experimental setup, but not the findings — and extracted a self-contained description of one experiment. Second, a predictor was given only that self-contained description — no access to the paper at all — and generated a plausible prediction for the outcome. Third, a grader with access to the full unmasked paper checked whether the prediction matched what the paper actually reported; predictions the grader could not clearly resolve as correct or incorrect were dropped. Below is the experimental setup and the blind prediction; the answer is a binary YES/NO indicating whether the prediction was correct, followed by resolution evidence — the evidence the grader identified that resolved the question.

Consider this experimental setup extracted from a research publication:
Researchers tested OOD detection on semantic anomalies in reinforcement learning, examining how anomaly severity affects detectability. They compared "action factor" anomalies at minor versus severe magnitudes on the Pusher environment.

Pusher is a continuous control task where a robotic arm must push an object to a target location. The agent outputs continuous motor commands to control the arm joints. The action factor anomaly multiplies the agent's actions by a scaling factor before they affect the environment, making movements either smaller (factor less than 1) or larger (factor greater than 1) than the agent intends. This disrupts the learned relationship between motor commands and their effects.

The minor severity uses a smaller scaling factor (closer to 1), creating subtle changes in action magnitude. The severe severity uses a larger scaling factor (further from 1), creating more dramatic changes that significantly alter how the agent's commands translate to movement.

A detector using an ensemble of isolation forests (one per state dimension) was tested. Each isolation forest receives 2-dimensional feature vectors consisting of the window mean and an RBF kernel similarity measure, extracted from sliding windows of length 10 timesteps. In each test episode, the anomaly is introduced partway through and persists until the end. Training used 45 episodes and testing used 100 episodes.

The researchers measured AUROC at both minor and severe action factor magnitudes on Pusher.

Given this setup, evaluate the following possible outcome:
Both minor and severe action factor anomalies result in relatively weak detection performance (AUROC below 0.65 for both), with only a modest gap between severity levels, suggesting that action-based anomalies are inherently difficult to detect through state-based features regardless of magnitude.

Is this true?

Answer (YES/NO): NO